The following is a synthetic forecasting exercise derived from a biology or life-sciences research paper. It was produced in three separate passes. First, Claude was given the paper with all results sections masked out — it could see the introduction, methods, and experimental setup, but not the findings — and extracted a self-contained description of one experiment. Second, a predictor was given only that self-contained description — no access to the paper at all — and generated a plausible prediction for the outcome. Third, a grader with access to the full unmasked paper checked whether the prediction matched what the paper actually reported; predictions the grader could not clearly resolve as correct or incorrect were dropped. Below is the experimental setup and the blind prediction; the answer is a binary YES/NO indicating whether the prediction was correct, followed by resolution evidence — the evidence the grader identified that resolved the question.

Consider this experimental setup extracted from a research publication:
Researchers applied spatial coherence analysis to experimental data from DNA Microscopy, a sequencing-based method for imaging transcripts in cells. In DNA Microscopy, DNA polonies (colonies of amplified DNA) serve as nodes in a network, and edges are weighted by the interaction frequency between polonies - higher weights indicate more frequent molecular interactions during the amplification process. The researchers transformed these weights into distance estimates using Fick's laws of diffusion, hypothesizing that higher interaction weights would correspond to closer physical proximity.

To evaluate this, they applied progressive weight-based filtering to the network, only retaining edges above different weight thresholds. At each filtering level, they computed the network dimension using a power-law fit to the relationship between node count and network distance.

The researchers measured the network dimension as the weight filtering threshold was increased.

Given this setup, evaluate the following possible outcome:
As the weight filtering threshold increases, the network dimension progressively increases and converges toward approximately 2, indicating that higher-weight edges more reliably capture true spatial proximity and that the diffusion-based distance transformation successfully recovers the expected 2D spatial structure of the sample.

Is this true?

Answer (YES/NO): NO